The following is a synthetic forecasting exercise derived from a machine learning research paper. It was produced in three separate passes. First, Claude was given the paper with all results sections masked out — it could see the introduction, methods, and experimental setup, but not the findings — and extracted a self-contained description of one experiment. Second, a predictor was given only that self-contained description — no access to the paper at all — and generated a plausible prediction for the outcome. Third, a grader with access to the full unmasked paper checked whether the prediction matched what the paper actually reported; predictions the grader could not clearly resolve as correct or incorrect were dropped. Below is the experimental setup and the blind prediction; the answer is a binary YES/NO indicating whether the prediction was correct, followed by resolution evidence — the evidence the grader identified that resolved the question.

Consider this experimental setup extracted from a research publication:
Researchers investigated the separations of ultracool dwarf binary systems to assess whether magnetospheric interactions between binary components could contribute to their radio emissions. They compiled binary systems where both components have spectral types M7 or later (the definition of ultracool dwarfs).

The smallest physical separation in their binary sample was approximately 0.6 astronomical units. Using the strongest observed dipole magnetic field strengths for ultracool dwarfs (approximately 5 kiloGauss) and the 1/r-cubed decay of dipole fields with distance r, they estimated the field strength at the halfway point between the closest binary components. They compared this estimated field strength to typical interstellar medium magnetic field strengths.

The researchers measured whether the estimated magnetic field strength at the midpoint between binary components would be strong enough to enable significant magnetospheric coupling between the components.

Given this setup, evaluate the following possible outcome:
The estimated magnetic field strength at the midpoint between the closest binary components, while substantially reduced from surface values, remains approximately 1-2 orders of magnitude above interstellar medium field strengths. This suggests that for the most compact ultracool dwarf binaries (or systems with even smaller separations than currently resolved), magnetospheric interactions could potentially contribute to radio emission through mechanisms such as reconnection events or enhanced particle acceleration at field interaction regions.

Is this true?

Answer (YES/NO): NO